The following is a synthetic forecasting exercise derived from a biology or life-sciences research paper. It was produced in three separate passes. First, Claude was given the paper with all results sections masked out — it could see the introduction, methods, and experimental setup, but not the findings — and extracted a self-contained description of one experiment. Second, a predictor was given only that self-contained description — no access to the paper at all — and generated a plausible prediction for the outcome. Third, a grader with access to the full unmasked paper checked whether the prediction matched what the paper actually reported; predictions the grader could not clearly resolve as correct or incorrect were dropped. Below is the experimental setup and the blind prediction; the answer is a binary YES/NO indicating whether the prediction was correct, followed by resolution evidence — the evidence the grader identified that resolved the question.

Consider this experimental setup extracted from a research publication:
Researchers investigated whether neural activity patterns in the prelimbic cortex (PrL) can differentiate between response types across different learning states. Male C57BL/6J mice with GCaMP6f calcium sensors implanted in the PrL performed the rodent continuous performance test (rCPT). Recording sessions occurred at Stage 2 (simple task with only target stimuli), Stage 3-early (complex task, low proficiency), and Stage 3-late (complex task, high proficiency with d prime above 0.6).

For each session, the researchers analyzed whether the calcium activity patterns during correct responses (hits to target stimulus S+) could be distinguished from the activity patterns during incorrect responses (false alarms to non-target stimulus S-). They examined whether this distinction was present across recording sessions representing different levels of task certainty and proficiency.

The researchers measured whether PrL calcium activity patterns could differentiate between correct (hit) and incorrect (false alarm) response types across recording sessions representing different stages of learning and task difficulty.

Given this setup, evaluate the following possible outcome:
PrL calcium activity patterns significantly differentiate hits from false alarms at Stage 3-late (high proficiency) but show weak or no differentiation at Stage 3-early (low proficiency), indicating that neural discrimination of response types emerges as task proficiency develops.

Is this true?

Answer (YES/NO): NO